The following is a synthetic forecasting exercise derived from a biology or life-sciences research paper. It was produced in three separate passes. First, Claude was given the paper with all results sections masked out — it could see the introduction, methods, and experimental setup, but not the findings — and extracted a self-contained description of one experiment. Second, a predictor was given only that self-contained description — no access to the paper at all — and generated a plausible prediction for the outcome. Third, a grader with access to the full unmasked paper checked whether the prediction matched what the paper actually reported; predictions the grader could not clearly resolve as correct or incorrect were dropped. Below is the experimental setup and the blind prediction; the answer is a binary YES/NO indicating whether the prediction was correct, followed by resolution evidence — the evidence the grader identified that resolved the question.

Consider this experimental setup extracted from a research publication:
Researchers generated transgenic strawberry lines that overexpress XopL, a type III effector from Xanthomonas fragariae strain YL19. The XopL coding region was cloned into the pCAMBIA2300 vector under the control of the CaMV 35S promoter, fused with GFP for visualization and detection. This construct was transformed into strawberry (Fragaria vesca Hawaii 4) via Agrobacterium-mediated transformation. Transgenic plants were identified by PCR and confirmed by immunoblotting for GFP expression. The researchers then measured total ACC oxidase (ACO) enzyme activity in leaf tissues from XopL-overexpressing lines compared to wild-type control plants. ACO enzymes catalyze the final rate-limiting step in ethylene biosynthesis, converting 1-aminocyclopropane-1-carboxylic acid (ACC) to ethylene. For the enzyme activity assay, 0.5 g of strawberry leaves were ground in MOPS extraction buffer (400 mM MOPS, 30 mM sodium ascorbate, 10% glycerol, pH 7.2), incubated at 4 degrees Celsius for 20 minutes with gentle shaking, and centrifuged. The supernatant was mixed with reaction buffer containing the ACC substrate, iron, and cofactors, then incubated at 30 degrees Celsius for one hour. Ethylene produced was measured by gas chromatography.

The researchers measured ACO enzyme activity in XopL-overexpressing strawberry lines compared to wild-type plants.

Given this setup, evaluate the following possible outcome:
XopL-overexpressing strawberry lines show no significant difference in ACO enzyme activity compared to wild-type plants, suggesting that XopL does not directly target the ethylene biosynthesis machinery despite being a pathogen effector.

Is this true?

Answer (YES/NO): NO